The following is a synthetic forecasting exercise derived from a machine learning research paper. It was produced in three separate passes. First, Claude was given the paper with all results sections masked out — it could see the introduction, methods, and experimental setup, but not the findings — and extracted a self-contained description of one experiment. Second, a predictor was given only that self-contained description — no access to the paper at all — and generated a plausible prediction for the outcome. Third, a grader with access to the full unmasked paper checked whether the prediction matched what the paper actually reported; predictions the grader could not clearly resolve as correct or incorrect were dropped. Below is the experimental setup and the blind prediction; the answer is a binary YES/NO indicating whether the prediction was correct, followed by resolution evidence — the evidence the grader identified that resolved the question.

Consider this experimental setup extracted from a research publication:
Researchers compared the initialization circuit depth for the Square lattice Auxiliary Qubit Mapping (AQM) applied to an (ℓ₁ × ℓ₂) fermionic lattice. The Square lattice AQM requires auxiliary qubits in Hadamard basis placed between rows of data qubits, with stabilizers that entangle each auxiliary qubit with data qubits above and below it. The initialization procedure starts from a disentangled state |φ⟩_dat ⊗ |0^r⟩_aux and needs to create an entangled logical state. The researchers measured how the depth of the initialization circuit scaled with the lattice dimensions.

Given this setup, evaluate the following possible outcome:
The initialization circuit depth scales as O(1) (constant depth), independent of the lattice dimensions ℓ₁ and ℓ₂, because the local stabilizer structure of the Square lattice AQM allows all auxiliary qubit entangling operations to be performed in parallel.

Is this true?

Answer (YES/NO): NO